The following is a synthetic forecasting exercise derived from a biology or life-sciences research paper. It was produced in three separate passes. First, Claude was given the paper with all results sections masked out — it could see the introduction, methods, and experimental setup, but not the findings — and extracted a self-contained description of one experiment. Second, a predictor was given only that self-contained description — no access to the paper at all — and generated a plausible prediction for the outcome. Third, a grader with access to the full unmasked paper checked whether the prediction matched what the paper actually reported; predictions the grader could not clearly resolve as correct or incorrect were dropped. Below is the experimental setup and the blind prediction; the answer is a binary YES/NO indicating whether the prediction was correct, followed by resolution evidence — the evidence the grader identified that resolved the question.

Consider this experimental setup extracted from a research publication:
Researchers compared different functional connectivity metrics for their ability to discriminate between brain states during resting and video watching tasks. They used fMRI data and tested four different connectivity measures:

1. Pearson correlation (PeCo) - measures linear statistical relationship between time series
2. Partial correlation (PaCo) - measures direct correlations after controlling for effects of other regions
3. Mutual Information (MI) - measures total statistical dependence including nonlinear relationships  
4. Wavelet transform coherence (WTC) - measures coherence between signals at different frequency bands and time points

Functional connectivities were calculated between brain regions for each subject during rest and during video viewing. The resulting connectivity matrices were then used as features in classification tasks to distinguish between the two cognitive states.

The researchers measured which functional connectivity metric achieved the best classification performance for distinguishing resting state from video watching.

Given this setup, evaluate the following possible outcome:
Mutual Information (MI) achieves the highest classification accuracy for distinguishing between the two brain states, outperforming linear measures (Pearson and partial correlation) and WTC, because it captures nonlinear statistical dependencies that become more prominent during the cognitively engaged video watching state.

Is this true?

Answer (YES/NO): NO